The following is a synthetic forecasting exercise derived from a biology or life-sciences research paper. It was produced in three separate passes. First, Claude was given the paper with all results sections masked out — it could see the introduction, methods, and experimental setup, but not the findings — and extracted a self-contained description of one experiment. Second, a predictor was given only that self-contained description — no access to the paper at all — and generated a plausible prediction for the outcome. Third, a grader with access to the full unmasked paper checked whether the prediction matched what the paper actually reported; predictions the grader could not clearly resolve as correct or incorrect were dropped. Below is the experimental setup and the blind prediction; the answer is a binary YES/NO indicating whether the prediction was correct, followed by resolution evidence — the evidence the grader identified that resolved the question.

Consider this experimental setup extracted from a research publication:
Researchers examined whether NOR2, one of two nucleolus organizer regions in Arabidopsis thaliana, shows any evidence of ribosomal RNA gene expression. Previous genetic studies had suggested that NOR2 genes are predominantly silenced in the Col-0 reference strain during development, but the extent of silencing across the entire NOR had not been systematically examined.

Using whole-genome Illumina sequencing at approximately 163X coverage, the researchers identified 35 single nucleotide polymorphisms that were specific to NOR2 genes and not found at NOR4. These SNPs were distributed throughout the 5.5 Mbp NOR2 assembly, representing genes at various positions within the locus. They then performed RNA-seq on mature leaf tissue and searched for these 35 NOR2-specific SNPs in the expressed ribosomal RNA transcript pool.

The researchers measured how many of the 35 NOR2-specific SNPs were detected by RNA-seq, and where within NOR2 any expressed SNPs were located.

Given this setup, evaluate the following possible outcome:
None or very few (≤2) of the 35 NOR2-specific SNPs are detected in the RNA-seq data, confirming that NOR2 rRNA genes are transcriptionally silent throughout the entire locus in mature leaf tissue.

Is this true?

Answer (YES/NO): NO